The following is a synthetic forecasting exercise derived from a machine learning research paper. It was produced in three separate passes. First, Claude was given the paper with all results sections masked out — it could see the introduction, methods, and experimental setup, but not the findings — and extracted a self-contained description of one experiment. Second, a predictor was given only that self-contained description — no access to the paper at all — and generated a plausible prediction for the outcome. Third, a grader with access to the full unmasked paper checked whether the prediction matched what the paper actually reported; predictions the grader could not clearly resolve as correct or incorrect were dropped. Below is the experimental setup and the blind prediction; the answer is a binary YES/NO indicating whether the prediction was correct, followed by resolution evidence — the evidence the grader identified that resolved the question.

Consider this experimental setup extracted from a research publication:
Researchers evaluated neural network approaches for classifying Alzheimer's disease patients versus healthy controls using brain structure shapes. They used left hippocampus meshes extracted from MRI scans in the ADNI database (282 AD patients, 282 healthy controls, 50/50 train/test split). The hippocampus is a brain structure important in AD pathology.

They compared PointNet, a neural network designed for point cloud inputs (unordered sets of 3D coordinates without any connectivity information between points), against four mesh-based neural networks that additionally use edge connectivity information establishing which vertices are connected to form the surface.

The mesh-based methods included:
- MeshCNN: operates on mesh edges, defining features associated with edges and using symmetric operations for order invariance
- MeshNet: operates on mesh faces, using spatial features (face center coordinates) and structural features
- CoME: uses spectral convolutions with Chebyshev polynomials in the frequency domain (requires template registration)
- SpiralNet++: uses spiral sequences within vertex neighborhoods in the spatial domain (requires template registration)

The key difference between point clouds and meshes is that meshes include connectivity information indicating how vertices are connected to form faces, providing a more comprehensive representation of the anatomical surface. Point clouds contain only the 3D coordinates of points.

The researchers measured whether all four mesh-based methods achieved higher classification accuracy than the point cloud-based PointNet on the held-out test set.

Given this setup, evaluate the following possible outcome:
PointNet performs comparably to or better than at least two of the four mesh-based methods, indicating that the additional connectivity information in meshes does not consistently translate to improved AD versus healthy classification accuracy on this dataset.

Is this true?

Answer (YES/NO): YES